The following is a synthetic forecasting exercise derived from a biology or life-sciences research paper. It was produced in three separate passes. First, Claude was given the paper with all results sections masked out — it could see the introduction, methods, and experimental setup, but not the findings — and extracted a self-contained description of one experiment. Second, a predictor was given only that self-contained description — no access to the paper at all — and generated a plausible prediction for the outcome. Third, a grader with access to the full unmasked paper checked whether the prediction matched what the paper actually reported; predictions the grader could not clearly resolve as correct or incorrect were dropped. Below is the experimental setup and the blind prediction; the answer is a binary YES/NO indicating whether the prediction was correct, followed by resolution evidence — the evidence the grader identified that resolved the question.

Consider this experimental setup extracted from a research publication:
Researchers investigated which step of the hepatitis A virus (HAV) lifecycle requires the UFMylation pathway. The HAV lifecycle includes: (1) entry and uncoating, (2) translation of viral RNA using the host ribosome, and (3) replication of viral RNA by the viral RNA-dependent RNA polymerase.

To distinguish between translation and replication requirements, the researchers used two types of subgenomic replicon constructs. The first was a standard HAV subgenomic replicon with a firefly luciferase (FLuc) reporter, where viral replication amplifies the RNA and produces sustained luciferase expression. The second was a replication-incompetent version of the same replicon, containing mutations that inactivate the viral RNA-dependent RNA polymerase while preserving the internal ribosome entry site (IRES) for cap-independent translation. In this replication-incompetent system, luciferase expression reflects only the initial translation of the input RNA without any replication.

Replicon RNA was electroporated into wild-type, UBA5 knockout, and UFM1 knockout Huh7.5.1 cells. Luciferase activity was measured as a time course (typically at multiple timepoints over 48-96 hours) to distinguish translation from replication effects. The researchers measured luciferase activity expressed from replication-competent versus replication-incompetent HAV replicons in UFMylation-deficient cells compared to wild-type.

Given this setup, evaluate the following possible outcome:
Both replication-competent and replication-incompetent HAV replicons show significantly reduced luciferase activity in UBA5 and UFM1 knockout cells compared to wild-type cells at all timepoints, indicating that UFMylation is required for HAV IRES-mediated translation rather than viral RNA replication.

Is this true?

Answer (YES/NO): YES